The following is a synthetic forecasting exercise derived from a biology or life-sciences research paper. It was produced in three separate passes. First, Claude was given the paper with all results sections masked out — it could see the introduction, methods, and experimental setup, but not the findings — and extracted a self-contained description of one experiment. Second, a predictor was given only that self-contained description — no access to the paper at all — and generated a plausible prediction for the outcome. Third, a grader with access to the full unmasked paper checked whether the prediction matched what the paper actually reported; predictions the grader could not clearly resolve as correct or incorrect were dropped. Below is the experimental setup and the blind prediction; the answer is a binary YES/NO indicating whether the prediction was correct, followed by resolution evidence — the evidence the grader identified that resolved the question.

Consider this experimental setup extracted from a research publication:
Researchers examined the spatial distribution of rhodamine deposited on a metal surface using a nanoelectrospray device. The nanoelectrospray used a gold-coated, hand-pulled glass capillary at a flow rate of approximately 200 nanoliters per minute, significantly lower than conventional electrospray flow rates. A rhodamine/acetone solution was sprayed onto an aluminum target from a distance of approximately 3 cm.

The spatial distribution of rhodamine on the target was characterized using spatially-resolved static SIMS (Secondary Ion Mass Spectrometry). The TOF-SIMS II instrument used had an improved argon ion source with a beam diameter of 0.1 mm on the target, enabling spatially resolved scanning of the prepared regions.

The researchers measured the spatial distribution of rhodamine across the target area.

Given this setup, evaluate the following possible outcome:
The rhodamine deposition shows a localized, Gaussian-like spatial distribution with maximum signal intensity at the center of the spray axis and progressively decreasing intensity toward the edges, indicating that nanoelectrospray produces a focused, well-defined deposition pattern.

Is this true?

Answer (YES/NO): NO